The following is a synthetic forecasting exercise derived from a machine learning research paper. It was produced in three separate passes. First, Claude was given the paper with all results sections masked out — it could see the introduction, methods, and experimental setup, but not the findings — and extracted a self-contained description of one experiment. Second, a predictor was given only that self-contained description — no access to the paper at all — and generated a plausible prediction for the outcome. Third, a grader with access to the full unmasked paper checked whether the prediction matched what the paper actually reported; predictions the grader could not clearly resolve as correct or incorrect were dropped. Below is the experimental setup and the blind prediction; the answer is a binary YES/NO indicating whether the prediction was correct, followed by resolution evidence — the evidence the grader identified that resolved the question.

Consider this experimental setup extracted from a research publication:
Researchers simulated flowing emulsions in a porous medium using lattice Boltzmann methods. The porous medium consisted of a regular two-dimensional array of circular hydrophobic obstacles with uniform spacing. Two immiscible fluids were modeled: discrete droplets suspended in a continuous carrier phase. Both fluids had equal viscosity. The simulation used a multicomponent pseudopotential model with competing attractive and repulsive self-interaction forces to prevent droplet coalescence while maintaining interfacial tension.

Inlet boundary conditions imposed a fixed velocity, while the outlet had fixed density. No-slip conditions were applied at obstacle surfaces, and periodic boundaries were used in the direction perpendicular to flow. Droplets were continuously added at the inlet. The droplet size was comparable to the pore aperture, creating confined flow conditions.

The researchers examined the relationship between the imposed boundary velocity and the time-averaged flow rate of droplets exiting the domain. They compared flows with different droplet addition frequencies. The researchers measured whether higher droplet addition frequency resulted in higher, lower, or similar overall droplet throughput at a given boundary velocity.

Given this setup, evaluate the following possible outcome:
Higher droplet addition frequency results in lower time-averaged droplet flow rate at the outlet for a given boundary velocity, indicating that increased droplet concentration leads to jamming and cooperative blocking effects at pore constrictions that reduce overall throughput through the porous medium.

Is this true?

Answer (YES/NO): NO